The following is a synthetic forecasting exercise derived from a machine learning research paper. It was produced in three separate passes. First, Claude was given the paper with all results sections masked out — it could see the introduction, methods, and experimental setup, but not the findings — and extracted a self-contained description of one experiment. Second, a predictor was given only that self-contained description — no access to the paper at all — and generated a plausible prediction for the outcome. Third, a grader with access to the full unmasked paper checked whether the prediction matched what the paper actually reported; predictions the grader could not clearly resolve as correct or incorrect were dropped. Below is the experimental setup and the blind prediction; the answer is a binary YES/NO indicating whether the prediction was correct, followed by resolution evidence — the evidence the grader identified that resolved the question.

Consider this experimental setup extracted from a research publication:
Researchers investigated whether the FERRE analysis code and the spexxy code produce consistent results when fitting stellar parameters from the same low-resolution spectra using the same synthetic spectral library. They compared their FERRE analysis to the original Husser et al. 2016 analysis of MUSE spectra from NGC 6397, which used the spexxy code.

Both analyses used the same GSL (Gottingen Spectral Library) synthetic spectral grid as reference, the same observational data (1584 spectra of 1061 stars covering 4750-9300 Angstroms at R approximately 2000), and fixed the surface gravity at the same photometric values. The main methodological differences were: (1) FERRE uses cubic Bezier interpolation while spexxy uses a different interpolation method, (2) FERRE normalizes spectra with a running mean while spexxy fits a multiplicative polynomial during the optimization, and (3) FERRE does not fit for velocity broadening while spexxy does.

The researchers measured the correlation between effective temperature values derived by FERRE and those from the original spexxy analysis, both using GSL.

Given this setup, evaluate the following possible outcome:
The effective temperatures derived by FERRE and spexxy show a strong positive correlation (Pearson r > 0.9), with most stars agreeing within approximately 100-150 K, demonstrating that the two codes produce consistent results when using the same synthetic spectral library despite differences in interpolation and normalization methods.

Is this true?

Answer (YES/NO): YES